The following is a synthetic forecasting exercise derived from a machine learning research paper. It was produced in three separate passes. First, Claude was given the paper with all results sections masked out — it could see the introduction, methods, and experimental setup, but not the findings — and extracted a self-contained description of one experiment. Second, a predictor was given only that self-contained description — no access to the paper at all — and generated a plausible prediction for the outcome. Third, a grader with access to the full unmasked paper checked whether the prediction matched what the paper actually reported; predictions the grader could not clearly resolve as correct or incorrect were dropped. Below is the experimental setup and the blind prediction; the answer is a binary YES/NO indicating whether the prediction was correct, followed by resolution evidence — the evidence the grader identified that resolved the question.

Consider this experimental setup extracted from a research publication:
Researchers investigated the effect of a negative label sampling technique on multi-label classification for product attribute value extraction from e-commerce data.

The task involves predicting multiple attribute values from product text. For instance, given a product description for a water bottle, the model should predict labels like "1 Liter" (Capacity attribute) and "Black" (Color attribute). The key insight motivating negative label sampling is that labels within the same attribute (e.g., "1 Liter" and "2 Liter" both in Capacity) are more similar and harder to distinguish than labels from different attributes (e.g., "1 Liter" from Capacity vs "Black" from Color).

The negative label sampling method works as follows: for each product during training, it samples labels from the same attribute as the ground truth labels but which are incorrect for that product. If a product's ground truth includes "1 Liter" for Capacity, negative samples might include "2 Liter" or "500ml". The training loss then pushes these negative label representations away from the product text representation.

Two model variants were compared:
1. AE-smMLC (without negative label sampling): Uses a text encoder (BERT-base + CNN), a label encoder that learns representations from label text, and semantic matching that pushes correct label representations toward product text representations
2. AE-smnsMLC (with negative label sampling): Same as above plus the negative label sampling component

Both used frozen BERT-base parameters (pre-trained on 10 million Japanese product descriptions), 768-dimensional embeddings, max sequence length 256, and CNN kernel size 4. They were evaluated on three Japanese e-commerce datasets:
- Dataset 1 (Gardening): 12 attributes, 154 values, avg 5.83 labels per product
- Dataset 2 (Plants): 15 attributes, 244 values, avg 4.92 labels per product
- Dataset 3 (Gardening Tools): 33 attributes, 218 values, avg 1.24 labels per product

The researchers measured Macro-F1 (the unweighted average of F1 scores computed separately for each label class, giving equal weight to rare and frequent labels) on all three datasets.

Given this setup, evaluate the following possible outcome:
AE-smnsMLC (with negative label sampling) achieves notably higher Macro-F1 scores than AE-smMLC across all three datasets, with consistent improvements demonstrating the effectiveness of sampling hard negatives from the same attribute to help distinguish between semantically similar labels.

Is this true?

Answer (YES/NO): NO